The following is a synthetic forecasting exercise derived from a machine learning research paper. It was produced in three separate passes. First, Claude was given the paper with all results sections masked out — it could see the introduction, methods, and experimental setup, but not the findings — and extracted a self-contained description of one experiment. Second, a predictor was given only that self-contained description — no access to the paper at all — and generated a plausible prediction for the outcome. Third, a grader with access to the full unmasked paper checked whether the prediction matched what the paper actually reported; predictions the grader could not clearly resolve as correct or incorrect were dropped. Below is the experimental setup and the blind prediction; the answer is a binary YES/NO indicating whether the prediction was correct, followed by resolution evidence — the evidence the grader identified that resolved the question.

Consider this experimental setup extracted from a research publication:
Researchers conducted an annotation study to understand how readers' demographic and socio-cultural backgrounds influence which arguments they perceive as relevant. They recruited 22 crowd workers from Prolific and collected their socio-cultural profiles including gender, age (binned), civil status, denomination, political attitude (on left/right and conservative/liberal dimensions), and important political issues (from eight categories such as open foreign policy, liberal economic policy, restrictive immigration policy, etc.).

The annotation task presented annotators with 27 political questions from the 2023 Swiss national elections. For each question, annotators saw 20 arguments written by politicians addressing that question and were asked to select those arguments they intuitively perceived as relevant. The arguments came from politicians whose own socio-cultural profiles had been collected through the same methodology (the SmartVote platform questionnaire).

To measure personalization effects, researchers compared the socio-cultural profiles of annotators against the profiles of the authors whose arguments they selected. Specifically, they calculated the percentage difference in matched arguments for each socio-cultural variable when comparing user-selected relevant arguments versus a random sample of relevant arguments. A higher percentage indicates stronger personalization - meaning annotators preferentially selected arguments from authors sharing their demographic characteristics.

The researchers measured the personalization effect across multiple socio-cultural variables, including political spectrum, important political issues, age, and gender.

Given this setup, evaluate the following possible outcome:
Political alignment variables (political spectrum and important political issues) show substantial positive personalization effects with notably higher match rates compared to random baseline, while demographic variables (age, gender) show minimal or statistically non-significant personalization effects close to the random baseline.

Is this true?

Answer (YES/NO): NO